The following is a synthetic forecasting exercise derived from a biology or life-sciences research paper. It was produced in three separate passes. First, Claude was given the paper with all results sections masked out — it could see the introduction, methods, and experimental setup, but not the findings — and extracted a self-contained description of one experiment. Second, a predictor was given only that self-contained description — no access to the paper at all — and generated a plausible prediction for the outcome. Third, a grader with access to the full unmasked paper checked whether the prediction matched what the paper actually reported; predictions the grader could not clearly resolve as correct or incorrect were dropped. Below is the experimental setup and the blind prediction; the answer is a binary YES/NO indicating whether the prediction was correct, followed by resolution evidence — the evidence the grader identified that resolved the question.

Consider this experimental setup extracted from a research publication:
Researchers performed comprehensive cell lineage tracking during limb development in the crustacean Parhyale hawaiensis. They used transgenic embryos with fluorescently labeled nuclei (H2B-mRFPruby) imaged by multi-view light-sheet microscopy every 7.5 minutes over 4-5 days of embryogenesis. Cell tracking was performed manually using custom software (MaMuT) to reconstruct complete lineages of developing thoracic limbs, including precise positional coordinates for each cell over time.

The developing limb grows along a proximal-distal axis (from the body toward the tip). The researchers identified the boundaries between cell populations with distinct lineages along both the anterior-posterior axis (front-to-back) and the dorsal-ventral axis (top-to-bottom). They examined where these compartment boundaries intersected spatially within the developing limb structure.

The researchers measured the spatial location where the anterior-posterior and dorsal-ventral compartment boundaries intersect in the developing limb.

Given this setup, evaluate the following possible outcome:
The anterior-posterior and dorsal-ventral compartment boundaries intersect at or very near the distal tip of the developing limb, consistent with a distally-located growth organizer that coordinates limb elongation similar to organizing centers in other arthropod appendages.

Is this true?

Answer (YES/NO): YES